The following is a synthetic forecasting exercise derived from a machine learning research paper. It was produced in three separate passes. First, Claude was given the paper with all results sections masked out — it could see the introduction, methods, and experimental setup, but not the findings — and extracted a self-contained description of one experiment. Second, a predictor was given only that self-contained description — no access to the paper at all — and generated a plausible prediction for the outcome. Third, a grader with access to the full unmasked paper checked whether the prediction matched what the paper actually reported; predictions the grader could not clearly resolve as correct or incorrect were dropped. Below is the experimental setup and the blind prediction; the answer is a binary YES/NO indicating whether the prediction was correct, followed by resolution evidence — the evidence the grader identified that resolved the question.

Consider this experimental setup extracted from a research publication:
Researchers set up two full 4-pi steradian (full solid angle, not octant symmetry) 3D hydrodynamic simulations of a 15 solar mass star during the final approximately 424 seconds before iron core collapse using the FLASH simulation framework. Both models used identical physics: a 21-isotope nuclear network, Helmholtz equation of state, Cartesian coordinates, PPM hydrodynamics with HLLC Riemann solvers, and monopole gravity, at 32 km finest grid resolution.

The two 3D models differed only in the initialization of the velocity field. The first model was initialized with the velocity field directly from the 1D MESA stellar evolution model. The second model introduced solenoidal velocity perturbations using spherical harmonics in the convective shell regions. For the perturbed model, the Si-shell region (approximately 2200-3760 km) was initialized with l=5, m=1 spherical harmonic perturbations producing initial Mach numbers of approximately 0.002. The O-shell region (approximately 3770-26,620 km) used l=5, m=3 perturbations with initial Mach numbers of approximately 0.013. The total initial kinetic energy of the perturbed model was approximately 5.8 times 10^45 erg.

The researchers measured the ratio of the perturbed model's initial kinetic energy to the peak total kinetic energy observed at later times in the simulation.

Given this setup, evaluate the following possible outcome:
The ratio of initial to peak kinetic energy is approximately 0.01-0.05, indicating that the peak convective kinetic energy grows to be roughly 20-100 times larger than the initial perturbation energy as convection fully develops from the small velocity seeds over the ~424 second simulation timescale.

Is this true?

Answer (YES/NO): YES